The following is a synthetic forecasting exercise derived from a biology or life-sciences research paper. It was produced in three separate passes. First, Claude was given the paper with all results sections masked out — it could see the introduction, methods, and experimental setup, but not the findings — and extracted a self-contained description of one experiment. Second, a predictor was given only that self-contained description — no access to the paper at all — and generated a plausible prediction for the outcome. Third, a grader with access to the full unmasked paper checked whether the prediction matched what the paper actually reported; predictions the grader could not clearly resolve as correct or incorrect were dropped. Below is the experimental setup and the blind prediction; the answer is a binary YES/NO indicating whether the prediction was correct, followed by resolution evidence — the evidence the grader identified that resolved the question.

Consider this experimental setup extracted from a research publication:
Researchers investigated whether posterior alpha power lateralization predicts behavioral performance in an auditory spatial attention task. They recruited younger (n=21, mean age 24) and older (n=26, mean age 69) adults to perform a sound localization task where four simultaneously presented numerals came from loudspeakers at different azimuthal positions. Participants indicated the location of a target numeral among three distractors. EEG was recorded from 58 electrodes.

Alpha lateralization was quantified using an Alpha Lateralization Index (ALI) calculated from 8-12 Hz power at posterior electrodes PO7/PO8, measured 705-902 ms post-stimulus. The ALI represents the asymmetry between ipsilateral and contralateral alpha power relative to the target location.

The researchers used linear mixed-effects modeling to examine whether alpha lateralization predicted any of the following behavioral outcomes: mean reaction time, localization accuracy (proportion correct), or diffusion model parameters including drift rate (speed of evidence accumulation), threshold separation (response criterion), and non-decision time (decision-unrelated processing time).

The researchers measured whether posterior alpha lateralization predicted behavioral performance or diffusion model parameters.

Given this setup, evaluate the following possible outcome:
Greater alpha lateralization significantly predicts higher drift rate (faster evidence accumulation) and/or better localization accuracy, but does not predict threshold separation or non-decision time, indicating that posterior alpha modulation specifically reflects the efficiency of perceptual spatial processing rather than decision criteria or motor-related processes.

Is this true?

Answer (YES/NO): NO